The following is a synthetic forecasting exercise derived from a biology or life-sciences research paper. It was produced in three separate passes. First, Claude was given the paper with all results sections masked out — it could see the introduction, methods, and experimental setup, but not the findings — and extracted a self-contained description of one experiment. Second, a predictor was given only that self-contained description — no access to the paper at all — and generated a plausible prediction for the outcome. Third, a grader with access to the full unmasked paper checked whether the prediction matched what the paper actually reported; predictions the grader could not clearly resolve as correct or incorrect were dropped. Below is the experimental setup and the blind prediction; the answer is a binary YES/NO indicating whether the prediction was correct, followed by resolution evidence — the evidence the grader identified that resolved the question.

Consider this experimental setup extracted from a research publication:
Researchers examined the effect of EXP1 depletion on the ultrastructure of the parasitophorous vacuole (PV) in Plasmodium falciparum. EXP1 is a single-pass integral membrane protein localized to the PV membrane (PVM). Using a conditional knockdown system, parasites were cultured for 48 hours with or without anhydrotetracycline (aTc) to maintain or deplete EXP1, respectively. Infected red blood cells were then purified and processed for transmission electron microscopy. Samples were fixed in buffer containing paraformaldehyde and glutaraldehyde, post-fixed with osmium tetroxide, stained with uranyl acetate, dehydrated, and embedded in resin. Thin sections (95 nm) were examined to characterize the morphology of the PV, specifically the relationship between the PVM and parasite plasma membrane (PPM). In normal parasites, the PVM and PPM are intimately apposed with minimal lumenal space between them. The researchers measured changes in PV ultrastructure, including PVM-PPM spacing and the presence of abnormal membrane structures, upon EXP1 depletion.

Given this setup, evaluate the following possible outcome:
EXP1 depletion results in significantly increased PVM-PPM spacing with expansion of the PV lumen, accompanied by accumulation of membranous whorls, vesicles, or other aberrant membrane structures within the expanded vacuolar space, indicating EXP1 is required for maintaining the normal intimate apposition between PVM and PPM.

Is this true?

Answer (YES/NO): YES